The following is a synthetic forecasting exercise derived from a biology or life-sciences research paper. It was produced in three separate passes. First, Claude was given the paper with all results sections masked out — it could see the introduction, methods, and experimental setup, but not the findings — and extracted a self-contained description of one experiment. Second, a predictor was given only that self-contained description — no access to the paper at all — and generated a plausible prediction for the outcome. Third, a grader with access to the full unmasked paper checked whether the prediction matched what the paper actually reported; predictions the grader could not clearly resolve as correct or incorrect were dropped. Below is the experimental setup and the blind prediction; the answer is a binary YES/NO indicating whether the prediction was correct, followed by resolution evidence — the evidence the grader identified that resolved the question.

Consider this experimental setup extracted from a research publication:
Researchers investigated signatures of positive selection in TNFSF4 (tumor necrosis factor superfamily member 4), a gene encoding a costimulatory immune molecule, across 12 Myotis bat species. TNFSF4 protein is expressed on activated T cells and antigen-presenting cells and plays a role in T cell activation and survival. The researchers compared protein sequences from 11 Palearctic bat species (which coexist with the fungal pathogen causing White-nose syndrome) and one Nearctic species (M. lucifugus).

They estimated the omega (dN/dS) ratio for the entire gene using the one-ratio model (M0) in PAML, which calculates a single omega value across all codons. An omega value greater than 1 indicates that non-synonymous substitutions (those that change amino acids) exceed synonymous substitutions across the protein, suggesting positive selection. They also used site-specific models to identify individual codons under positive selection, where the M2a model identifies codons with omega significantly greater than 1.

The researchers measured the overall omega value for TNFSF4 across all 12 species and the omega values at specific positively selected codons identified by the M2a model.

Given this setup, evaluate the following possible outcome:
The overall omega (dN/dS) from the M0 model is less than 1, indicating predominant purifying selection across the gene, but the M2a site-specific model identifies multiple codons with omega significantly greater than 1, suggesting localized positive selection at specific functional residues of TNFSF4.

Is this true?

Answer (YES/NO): NO